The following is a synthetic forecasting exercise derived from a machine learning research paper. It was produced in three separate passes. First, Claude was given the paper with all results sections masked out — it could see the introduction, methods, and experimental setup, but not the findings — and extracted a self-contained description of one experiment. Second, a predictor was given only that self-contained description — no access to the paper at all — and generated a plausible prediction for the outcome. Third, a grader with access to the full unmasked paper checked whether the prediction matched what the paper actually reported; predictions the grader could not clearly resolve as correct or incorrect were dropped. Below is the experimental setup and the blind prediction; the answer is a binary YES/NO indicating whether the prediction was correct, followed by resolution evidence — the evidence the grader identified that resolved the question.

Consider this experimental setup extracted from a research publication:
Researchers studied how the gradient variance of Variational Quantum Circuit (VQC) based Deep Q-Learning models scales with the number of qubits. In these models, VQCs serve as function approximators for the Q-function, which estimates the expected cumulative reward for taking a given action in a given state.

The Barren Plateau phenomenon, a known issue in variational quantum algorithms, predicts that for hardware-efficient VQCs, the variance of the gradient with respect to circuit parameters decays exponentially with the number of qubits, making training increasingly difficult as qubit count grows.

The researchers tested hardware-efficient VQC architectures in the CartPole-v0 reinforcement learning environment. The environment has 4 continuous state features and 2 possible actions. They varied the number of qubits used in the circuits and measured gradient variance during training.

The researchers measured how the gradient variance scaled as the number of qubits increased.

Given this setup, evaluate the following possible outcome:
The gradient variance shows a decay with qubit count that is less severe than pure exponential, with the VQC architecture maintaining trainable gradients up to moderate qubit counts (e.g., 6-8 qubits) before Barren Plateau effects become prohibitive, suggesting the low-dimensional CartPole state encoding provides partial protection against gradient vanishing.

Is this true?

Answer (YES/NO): NO